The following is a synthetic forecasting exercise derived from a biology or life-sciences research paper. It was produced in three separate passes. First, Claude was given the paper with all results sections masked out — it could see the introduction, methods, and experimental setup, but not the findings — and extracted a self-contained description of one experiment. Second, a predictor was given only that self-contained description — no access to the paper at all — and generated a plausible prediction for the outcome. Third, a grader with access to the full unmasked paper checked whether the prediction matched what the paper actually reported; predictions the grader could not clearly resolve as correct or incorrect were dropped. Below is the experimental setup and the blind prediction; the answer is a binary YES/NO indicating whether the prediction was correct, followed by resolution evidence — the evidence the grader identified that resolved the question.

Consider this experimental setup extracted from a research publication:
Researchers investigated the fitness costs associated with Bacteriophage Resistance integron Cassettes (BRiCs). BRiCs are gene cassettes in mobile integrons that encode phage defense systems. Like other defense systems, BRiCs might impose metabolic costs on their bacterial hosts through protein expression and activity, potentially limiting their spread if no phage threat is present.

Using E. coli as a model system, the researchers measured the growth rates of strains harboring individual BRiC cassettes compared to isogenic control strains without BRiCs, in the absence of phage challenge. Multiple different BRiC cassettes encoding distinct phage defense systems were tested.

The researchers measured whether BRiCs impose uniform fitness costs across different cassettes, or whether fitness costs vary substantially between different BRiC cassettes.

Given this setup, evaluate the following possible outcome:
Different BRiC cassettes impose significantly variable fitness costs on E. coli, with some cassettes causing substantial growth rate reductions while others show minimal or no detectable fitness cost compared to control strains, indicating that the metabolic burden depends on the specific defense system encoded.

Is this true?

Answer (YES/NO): YES